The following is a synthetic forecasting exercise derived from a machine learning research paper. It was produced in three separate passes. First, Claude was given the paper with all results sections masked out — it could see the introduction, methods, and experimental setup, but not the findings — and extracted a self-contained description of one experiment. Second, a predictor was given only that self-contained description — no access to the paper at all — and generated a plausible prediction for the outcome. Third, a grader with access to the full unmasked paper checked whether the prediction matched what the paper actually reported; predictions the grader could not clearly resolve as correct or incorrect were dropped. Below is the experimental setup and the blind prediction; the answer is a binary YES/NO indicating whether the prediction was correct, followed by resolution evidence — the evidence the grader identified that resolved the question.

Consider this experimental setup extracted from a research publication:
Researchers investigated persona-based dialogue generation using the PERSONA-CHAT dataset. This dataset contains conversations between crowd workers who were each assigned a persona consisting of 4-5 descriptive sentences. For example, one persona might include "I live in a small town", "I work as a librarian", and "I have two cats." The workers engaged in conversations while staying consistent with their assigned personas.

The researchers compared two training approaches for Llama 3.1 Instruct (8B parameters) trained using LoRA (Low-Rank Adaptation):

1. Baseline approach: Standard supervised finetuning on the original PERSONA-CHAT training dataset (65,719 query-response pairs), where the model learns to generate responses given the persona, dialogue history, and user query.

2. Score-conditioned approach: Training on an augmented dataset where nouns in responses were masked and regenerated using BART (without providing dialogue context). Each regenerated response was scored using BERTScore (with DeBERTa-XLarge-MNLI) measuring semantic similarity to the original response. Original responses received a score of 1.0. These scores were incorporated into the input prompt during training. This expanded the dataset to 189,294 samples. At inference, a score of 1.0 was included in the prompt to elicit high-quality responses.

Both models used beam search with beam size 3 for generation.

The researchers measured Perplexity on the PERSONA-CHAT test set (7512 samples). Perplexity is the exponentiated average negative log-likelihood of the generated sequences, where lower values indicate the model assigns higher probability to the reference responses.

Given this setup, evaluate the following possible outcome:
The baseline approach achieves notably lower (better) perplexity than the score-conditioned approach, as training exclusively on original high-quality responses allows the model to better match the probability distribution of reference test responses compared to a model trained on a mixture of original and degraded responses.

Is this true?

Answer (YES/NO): NO